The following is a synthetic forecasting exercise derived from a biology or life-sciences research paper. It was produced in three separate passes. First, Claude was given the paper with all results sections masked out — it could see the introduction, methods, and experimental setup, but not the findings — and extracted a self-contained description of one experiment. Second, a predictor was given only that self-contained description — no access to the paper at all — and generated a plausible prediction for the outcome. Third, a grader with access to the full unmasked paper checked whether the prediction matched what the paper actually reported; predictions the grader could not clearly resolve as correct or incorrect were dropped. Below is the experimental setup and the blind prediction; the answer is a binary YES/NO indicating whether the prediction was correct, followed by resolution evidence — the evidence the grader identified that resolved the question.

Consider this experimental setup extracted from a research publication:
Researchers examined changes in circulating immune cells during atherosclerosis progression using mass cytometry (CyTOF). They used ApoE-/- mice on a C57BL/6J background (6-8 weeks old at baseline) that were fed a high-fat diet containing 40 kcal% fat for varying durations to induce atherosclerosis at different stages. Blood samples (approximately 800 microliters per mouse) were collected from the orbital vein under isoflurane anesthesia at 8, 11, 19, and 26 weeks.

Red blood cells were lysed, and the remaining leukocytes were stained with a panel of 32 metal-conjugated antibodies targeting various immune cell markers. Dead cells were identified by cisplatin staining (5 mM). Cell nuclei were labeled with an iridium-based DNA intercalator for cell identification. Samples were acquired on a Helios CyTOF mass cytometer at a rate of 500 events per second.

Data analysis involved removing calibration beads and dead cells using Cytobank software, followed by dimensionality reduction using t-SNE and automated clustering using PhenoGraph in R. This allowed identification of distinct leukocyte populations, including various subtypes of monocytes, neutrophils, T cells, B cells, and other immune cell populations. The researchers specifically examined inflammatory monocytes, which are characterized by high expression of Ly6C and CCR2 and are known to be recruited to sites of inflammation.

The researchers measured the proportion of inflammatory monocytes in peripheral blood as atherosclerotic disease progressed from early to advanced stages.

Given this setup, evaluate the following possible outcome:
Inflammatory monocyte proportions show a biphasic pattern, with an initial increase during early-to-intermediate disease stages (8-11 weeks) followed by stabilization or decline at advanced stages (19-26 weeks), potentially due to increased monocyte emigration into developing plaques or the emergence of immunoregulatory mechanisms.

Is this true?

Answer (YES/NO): NO